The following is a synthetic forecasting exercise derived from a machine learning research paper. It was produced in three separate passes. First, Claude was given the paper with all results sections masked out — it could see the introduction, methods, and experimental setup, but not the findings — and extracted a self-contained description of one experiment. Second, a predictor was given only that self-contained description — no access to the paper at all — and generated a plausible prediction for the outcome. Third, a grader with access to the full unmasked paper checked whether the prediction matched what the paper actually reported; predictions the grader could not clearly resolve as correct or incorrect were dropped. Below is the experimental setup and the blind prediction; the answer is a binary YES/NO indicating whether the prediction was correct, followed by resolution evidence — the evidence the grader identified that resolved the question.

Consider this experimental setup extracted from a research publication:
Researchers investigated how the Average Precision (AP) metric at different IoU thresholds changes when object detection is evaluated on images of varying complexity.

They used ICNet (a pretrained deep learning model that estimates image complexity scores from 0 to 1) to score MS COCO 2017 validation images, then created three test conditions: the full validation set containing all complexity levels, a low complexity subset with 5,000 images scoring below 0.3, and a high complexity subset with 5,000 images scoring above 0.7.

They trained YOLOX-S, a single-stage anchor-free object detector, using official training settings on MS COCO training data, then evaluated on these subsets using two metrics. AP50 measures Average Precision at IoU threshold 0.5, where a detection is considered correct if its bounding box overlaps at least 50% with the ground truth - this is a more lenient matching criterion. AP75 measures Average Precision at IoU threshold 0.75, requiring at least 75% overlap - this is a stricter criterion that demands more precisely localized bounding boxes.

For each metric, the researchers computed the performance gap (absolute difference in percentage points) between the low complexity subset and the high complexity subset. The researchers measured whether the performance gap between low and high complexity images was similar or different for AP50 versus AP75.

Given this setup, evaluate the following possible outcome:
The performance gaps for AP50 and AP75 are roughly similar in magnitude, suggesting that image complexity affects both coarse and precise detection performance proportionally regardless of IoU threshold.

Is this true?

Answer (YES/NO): YES